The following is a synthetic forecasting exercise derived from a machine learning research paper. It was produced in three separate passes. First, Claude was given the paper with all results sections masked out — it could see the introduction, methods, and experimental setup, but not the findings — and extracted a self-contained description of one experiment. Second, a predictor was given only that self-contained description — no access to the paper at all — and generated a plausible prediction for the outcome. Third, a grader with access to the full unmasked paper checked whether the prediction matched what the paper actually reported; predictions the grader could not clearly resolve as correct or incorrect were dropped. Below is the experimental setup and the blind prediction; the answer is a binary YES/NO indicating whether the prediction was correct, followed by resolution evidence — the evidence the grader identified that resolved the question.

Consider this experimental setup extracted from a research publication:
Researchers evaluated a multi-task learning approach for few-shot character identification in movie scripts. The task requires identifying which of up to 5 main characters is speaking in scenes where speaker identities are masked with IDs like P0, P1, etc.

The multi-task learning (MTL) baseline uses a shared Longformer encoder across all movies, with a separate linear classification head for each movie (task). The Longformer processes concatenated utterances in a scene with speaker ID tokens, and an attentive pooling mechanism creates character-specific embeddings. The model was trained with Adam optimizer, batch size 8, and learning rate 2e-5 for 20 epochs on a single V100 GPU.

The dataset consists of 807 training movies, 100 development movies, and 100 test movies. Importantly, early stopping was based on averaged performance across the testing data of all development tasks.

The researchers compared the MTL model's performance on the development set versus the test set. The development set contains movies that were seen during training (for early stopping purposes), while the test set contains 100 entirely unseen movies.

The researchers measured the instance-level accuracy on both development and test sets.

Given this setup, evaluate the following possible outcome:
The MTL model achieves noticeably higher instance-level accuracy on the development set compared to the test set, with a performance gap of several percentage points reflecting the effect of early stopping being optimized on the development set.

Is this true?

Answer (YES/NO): YES